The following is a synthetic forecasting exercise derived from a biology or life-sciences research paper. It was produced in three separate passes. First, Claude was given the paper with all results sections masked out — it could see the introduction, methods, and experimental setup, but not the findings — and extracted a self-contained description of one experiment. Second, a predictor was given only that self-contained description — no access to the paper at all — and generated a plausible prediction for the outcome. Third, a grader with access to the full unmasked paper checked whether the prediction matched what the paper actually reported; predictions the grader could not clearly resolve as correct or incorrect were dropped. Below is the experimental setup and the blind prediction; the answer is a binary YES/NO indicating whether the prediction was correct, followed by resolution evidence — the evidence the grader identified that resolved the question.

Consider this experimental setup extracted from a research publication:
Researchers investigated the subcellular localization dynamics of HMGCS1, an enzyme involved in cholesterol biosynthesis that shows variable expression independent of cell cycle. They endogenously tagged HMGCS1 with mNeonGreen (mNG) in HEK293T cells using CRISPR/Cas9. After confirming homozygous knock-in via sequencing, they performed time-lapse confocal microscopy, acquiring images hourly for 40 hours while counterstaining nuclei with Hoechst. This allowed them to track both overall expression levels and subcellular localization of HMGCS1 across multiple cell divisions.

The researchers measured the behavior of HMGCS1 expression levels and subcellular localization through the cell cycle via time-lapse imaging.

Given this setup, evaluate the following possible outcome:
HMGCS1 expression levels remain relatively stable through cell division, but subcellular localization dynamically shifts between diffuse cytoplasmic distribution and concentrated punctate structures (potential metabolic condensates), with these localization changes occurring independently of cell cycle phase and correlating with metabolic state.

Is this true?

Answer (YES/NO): NO